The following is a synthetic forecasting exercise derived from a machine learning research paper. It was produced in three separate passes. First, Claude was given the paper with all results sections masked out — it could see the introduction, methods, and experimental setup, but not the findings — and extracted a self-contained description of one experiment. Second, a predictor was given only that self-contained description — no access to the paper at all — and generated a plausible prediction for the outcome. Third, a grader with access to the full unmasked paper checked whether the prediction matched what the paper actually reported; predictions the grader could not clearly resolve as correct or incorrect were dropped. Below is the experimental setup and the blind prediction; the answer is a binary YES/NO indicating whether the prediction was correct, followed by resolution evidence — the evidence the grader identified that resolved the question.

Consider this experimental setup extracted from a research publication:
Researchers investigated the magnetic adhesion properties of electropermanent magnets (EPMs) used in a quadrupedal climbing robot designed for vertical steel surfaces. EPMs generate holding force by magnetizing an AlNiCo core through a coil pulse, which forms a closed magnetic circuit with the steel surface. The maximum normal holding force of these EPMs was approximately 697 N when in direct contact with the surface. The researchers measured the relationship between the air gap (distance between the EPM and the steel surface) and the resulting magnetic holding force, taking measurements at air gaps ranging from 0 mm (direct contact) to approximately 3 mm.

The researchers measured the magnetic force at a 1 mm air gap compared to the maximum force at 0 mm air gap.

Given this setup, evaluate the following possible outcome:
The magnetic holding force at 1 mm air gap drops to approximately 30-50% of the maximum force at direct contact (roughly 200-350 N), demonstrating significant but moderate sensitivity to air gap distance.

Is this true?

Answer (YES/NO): NO